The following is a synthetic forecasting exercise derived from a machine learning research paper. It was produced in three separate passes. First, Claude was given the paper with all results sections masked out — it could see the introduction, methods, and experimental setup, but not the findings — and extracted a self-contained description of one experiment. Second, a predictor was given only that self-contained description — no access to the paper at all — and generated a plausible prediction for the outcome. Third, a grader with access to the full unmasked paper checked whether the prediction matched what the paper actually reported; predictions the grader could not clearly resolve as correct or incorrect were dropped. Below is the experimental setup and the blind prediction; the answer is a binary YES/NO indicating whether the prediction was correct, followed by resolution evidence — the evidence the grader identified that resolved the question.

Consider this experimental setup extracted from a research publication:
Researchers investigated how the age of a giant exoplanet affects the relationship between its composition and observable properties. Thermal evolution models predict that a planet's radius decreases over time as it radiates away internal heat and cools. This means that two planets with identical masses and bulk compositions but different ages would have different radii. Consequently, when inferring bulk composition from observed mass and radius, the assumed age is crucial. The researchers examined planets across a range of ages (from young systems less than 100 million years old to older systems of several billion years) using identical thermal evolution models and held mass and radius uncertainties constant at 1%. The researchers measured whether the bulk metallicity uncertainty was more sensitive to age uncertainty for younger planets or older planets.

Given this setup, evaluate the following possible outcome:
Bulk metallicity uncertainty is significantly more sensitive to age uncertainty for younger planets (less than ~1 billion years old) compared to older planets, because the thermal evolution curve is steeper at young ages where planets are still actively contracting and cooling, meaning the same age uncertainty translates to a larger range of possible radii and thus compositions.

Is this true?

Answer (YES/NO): YES